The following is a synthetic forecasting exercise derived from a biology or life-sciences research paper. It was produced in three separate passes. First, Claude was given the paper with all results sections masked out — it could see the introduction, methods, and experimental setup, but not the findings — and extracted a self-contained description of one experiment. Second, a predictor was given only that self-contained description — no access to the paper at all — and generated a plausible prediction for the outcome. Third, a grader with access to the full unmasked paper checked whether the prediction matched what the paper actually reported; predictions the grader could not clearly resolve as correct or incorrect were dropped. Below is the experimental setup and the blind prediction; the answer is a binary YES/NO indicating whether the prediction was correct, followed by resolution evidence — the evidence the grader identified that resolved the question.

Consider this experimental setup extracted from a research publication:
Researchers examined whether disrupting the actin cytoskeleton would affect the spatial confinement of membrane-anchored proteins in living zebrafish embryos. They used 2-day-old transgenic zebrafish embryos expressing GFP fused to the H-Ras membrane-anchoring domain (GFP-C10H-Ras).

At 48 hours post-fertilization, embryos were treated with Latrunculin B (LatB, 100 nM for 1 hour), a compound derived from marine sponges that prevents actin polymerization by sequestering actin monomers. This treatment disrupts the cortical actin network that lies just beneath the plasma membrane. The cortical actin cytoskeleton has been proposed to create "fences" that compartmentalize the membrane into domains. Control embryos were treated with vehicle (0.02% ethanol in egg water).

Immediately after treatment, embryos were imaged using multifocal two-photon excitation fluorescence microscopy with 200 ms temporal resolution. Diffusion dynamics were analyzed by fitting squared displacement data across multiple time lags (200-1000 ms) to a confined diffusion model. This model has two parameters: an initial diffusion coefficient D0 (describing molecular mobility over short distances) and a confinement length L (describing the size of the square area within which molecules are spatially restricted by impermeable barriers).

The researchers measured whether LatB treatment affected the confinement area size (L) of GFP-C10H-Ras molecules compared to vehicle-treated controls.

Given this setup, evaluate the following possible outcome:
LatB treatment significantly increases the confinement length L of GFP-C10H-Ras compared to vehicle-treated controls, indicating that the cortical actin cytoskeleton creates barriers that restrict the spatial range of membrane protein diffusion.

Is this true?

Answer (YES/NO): NO